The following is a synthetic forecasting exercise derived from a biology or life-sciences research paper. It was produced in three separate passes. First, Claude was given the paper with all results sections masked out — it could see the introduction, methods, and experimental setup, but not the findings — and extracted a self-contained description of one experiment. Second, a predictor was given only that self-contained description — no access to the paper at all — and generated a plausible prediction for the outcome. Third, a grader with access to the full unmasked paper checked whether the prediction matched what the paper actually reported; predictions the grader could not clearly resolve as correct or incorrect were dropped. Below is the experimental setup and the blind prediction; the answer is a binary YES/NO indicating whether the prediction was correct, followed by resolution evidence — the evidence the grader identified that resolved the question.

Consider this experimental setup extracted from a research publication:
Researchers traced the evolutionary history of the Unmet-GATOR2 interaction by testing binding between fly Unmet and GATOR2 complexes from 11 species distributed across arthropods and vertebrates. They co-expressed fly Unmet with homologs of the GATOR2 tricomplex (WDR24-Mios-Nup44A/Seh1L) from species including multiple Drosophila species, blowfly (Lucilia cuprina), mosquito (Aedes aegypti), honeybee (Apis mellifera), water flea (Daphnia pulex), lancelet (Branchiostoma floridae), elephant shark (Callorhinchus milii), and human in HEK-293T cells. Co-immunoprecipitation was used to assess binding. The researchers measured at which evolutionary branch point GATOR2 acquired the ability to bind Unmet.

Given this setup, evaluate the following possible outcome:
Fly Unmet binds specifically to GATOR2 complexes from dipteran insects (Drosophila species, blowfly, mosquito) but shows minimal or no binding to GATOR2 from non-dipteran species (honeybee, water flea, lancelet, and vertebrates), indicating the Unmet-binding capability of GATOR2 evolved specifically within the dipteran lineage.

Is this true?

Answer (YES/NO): YES